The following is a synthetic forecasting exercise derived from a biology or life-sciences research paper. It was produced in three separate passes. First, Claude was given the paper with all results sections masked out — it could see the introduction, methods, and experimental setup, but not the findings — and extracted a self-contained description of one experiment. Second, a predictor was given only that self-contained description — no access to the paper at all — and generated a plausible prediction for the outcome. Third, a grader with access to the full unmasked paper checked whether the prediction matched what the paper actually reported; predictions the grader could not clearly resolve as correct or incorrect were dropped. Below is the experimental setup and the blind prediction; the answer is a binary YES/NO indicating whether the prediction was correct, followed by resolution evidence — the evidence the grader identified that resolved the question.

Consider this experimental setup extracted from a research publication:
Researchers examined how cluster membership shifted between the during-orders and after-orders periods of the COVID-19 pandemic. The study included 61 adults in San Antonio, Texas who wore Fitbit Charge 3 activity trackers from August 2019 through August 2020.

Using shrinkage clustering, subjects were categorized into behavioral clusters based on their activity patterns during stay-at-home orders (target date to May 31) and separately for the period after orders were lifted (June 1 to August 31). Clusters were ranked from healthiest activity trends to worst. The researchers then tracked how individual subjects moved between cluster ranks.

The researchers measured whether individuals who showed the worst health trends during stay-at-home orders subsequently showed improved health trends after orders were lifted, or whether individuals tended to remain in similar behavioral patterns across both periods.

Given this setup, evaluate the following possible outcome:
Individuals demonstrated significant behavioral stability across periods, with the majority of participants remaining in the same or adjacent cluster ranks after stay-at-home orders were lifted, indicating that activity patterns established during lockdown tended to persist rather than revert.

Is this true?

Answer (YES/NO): NO